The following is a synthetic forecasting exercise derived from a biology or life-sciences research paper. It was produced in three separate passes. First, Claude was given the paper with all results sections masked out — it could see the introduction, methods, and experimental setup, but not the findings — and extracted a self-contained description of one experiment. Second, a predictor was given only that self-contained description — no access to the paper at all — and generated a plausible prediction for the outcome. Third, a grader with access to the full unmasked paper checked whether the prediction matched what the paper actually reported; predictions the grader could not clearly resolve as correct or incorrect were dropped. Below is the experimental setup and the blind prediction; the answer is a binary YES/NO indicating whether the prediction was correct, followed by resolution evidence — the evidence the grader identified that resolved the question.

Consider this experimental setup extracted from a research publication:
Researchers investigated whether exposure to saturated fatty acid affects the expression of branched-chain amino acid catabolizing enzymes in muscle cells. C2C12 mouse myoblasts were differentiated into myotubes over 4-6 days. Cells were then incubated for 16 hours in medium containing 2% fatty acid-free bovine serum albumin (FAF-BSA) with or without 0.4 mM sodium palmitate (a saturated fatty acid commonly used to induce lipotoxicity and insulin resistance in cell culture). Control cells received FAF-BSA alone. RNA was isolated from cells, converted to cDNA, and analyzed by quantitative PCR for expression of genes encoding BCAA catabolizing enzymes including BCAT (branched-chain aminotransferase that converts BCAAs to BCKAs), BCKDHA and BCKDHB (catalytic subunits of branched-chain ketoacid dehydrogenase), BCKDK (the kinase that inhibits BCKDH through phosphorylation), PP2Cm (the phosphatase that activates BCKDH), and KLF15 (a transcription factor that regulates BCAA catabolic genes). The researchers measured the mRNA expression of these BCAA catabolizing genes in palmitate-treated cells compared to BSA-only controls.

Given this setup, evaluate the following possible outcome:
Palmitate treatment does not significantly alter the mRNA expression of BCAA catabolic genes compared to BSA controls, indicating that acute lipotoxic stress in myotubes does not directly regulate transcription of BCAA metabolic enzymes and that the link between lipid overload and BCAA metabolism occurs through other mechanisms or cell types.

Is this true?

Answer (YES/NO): NO